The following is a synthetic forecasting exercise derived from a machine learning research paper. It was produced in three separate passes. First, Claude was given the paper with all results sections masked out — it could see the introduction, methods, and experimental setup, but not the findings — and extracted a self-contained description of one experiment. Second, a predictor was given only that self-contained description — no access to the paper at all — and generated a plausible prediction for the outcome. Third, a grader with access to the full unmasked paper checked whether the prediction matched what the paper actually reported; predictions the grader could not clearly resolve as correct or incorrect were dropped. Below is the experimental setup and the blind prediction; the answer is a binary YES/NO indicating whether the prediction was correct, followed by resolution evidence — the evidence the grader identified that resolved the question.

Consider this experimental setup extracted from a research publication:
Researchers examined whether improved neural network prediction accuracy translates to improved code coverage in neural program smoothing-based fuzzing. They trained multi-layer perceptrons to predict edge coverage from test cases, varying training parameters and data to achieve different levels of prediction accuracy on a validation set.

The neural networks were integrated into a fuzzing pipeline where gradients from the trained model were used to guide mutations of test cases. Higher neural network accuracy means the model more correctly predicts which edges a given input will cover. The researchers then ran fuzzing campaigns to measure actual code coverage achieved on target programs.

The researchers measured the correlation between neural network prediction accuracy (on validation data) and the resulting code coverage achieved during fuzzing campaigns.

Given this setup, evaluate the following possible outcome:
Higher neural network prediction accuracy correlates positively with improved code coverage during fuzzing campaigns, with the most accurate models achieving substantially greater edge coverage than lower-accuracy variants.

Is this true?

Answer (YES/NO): NO